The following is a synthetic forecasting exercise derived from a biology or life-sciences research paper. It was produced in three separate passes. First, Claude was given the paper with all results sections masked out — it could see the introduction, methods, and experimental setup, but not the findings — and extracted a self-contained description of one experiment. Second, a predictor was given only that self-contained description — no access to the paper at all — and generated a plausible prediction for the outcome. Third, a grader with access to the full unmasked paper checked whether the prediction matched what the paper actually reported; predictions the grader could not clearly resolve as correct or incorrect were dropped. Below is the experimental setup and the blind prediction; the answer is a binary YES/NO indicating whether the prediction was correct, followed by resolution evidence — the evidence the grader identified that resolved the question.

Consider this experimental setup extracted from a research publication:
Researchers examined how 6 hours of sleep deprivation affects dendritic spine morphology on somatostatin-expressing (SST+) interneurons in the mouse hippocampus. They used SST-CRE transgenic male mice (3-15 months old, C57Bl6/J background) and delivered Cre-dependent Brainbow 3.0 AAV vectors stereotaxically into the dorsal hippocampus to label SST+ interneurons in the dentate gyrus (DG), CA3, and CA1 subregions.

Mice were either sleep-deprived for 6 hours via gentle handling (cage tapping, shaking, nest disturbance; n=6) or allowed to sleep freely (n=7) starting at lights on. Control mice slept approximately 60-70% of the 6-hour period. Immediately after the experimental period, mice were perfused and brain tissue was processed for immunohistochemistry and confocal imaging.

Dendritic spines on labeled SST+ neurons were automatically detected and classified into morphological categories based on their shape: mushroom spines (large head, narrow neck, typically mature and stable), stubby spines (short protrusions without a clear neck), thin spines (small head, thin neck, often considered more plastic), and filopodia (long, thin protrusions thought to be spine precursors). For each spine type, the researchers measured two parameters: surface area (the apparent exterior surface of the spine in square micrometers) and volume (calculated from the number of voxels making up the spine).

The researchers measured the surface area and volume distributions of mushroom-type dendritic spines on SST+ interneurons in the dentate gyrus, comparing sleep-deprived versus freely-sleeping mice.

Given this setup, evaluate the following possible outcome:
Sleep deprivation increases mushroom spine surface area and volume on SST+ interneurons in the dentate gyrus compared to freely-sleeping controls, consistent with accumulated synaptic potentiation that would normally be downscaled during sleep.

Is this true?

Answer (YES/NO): NO